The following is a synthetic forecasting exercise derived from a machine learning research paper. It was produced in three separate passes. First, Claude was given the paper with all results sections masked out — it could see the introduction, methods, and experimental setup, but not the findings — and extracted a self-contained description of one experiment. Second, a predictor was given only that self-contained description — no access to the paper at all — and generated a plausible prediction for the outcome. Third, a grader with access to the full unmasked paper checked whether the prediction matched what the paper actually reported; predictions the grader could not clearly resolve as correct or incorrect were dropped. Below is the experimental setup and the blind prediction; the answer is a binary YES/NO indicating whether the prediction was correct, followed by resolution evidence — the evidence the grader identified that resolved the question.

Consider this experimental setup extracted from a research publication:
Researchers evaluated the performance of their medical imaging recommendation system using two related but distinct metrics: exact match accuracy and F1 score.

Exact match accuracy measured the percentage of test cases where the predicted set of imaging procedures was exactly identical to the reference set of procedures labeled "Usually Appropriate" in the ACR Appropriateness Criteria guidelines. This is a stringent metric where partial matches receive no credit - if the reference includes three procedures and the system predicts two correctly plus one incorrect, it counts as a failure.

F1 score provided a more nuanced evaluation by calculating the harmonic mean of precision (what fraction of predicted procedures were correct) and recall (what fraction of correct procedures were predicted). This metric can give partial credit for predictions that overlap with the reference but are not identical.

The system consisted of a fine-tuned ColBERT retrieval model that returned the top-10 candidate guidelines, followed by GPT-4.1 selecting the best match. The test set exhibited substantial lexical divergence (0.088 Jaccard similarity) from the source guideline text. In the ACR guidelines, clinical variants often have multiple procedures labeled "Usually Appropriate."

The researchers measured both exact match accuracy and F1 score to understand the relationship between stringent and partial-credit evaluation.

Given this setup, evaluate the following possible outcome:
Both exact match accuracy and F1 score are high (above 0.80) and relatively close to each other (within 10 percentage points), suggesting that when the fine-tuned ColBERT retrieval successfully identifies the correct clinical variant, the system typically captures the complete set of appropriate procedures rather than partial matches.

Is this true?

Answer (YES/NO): YES